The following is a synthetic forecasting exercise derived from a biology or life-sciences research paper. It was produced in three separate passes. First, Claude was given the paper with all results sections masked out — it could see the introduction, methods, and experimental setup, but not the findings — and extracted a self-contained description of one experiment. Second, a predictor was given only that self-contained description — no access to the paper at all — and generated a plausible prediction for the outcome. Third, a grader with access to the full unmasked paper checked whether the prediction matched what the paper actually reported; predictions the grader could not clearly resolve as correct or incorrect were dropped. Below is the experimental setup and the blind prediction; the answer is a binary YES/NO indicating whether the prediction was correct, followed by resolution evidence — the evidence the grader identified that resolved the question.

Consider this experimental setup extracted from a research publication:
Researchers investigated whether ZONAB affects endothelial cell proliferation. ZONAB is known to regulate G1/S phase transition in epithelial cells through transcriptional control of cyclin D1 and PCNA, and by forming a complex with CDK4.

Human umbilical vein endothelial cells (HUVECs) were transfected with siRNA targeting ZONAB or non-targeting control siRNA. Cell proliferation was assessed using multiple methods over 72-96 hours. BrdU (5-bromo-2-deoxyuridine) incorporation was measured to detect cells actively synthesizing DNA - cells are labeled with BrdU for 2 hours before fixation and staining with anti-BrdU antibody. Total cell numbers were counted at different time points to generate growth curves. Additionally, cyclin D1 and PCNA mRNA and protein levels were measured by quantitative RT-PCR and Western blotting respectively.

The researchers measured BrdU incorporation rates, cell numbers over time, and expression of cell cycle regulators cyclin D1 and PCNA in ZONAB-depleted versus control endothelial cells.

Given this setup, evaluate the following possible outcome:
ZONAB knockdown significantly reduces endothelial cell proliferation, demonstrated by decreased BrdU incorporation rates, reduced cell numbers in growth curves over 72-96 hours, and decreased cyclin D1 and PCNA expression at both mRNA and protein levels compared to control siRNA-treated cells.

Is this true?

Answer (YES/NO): NO